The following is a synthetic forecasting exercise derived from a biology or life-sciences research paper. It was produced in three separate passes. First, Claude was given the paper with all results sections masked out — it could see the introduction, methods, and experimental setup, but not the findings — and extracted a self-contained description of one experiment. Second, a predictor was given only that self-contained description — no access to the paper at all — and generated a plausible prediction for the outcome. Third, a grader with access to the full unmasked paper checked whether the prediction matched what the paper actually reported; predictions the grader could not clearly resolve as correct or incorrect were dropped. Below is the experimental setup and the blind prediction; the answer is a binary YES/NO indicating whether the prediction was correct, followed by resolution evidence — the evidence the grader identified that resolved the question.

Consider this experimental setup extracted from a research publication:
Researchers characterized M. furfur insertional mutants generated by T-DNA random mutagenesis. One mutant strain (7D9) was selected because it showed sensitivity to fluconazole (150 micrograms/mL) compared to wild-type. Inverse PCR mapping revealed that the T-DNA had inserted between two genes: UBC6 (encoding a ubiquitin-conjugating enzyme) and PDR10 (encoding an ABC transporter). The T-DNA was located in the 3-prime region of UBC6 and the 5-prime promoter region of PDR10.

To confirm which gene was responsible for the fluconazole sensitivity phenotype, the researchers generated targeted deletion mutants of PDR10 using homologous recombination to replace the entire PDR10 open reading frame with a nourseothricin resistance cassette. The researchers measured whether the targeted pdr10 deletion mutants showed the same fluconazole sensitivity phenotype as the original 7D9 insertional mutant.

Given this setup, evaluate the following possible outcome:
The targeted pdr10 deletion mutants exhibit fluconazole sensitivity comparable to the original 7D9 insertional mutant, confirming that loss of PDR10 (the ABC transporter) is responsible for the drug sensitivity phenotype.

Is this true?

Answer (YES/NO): YES